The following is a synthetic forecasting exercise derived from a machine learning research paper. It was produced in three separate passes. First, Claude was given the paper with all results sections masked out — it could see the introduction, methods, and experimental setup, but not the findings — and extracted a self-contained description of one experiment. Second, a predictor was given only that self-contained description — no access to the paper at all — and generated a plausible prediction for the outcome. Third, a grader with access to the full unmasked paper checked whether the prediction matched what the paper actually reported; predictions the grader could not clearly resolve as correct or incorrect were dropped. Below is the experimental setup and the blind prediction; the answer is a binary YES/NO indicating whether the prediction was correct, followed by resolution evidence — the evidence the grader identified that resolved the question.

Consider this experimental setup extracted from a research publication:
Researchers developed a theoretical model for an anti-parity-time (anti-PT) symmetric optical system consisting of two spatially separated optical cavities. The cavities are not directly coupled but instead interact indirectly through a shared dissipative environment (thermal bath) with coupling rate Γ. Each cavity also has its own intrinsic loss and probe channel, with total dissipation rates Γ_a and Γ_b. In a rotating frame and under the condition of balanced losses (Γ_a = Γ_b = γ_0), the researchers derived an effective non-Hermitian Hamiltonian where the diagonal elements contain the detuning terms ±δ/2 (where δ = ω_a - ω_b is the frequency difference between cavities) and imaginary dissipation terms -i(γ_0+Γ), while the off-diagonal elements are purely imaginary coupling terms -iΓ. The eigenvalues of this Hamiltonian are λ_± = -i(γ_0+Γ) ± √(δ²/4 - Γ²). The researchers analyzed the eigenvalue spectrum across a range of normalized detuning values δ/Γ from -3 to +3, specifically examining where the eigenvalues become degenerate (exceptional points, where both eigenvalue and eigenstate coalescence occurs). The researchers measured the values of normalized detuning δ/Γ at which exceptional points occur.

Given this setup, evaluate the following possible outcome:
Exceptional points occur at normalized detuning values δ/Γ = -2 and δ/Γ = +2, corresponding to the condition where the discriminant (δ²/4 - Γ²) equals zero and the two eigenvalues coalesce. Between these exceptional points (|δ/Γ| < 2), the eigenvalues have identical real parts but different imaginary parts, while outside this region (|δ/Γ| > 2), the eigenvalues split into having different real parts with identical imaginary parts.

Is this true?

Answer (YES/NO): YES